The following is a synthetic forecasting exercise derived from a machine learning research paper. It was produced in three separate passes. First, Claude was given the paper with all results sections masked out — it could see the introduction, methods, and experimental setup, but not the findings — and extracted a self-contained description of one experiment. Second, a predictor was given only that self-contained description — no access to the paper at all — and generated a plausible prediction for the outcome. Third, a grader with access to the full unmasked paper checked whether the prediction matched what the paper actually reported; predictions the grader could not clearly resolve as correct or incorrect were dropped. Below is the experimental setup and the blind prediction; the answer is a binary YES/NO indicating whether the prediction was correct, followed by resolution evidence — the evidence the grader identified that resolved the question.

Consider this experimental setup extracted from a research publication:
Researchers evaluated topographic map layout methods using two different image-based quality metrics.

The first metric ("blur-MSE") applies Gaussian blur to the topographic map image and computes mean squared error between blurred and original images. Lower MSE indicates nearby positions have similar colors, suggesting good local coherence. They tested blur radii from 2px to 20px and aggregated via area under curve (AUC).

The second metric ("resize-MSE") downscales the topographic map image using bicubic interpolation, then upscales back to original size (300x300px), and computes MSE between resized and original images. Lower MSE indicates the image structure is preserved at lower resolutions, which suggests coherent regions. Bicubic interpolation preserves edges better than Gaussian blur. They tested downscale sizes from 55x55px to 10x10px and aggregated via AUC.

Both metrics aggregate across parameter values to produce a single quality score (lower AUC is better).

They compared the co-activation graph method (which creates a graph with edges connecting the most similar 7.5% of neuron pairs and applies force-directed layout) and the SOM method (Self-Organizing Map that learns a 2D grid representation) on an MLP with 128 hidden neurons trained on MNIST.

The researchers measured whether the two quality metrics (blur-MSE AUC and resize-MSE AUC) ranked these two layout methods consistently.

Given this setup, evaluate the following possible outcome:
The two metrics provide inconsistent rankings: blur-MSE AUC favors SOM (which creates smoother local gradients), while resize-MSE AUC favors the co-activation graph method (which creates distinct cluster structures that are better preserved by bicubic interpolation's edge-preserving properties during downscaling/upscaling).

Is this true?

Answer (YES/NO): NO